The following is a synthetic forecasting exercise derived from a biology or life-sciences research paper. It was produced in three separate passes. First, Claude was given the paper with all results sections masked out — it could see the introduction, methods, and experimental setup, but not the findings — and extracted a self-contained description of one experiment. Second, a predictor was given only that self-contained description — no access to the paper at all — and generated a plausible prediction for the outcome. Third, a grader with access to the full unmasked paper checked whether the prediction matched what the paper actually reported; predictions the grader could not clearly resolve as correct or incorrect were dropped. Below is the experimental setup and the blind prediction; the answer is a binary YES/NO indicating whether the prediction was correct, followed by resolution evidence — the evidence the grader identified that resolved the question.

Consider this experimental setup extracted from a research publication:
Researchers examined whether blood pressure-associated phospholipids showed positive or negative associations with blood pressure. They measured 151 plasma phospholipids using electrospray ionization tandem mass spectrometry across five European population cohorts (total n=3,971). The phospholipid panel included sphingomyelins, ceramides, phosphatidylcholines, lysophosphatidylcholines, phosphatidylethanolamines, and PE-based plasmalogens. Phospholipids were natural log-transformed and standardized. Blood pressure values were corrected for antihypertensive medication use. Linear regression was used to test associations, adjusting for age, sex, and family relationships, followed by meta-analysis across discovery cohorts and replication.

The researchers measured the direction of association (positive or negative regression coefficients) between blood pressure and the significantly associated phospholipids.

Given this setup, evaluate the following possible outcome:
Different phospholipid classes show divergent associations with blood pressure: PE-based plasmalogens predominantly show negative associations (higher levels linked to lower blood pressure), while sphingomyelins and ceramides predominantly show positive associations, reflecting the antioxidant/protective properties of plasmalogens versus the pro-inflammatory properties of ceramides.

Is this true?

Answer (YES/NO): NO